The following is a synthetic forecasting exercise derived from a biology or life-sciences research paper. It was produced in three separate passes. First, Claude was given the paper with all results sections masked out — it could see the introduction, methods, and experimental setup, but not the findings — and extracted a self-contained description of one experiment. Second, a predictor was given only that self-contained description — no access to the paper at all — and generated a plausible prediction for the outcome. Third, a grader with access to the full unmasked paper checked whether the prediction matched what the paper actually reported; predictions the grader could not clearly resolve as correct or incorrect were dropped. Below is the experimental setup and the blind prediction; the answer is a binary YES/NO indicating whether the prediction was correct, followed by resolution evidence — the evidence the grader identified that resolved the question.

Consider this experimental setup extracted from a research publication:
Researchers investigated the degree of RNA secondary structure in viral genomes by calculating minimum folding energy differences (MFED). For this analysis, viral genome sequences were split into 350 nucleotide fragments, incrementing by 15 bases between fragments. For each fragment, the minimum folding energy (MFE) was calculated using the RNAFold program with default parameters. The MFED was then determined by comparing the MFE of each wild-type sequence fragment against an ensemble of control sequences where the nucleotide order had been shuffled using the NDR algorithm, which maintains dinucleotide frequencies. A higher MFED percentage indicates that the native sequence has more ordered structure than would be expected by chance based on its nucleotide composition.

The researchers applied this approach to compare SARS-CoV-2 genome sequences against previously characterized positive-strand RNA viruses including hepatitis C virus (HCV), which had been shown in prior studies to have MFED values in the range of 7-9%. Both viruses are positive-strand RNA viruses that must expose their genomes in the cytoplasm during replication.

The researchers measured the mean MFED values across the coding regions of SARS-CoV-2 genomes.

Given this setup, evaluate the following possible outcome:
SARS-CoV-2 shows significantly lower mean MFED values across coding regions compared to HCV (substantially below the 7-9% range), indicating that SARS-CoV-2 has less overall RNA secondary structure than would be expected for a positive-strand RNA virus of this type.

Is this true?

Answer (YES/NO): NO